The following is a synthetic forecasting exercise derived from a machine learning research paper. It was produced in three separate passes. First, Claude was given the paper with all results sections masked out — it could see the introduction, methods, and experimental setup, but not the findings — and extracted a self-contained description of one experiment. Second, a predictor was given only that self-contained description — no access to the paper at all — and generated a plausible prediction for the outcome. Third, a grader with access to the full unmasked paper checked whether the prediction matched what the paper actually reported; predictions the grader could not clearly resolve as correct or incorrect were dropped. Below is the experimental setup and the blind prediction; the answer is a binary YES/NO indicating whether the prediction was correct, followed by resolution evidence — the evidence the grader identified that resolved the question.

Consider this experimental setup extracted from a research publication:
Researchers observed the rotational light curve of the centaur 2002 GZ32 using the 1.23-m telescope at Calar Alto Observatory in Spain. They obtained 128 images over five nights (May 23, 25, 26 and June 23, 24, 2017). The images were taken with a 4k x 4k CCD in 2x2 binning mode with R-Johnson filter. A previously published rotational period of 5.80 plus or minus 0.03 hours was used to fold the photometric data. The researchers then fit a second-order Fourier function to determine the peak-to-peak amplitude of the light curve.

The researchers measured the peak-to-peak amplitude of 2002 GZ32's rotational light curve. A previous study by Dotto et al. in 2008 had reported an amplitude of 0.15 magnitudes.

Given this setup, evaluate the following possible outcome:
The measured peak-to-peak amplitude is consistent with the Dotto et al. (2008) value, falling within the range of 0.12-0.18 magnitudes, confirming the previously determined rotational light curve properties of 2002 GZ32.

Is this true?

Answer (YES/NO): YES